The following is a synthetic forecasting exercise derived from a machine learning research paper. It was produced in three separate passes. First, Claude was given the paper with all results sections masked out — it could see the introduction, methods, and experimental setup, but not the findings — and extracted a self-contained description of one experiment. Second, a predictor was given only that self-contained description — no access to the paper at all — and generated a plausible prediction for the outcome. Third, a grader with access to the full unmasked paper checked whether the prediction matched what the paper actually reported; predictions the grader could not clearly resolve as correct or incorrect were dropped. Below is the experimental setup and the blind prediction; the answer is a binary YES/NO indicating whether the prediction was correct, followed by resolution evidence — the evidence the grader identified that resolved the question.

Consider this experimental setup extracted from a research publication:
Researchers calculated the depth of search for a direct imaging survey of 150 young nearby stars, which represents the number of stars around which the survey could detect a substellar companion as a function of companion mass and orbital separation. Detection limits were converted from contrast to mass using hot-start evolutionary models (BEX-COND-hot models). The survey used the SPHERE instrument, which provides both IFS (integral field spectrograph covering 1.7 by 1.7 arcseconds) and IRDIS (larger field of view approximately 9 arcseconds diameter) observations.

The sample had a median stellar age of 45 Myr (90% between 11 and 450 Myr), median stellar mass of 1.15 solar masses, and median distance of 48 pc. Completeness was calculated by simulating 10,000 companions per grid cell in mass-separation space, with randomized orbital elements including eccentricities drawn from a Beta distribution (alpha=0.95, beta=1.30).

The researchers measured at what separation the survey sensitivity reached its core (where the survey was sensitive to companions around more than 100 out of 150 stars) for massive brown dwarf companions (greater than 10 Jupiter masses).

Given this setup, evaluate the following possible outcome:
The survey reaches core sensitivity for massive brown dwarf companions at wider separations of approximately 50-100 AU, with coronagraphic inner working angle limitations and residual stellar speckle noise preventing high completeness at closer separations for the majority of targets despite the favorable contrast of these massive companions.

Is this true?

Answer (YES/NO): NO